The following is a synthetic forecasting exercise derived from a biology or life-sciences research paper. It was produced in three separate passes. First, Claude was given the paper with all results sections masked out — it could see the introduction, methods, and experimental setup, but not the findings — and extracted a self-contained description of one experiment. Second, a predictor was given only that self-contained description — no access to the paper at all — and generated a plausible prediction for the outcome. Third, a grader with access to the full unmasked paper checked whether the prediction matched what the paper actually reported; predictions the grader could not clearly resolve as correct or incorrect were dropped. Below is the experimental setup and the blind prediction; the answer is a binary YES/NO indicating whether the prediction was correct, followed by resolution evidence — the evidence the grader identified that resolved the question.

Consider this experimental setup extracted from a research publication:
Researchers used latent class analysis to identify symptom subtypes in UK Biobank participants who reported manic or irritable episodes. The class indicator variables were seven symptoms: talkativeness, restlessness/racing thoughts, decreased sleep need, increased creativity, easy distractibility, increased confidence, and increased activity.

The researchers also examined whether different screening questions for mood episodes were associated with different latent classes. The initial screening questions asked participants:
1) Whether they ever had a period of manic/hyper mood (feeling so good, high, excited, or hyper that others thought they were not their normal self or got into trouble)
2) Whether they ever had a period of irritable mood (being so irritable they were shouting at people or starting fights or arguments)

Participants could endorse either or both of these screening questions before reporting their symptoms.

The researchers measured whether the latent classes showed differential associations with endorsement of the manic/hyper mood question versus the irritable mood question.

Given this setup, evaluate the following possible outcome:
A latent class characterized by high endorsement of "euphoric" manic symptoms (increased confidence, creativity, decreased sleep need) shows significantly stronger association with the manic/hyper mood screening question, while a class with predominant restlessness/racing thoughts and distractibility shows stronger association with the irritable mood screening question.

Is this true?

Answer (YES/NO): NO